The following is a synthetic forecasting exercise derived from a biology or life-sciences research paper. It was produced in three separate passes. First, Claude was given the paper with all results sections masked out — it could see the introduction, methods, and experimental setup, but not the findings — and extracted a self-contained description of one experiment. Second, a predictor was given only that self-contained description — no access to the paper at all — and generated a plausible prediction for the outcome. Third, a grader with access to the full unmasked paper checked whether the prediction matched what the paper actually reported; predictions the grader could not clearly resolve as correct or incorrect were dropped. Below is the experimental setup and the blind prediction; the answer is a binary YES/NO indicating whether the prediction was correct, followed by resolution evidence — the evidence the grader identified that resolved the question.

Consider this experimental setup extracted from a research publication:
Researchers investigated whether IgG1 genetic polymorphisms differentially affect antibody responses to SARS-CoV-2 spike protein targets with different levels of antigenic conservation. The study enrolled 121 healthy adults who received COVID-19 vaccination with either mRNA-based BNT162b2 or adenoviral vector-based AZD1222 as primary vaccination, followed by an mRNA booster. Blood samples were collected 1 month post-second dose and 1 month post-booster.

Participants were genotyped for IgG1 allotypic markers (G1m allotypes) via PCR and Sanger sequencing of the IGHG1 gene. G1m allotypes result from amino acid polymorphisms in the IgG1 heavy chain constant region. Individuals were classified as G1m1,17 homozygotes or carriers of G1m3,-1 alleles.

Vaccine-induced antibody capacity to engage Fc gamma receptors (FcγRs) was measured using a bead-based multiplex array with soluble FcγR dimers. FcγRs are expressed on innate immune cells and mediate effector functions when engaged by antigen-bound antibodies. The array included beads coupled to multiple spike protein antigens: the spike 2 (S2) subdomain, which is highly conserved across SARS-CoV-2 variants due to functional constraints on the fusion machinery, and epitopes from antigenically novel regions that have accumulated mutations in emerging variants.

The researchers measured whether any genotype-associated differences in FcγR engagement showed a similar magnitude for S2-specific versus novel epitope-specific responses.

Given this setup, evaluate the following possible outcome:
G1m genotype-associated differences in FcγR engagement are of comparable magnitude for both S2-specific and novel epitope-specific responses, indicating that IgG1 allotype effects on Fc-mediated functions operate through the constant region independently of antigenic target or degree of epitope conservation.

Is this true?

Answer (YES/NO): NO